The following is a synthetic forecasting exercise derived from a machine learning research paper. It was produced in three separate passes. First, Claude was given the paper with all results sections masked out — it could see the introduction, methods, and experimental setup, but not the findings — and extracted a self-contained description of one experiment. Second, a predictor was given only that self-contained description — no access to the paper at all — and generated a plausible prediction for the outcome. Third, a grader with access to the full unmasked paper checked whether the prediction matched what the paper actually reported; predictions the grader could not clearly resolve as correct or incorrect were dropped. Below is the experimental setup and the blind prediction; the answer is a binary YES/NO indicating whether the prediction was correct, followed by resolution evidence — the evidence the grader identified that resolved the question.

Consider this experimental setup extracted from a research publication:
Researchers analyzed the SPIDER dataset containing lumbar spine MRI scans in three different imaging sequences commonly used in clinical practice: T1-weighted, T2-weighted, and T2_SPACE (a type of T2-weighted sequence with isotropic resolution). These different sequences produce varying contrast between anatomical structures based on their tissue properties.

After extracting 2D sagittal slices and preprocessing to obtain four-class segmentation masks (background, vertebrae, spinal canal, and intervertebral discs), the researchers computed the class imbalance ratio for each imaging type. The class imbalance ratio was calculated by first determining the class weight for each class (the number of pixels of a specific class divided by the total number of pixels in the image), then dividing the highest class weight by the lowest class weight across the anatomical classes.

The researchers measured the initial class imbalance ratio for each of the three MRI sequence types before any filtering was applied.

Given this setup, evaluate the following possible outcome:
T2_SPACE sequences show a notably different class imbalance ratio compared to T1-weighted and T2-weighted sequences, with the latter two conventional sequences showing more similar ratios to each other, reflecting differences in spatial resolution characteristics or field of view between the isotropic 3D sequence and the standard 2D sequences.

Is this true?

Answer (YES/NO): YES